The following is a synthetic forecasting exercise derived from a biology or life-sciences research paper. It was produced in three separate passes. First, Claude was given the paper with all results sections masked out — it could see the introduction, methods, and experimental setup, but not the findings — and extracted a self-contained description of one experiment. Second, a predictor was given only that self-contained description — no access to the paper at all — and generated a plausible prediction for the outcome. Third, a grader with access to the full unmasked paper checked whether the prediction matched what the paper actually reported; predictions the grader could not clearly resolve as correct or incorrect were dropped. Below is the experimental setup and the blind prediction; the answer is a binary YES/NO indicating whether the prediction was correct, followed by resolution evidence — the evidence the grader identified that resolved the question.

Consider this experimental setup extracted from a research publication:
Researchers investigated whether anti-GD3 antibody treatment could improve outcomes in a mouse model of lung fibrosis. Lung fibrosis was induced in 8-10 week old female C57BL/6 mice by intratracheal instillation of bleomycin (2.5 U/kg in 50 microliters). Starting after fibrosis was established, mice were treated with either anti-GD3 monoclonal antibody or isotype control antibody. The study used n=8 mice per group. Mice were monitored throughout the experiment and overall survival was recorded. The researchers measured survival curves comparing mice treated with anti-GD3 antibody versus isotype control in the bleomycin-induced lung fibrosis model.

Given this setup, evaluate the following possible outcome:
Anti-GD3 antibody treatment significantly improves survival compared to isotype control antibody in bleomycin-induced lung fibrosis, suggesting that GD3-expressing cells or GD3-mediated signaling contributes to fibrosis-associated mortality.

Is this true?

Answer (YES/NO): YES